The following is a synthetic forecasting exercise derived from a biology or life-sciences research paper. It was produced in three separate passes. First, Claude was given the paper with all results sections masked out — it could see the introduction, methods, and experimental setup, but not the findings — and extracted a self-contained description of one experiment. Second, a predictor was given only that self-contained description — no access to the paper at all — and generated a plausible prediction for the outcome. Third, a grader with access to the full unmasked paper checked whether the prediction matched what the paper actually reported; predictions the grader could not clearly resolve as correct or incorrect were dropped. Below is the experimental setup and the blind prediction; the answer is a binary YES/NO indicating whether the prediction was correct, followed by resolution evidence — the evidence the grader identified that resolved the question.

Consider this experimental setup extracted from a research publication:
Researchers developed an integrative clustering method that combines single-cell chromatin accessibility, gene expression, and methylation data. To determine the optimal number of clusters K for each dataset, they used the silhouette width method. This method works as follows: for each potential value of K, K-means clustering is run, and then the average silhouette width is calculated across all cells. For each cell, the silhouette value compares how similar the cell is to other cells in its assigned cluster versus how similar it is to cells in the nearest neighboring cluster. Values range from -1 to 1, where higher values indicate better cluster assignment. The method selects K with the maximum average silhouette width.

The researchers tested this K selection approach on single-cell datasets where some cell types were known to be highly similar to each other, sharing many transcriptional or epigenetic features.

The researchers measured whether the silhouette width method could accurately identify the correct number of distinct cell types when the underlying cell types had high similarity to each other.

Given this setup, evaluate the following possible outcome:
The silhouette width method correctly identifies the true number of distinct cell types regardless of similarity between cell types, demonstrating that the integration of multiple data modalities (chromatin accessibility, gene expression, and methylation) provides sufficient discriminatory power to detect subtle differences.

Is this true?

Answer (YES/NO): NO